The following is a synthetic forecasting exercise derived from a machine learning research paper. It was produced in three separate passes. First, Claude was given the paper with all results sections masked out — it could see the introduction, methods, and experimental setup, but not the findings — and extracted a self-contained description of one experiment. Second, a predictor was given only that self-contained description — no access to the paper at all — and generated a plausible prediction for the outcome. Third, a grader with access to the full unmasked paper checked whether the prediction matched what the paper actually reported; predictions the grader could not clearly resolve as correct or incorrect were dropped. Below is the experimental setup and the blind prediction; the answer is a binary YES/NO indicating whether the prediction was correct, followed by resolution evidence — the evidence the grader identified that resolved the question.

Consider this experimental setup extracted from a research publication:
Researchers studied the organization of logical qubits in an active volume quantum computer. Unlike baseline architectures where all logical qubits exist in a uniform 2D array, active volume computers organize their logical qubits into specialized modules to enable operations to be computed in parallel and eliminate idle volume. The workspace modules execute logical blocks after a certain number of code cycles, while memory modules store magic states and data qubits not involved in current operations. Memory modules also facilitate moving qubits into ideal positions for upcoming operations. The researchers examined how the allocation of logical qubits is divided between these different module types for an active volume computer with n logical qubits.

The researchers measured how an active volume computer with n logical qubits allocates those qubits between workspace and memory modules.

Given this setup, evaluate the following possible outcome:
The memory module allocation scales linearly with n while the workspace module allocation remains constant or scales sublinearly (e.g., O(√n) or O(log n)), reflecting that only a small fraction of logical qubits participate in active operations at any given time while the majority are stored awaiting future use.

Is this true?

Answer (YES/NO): NO